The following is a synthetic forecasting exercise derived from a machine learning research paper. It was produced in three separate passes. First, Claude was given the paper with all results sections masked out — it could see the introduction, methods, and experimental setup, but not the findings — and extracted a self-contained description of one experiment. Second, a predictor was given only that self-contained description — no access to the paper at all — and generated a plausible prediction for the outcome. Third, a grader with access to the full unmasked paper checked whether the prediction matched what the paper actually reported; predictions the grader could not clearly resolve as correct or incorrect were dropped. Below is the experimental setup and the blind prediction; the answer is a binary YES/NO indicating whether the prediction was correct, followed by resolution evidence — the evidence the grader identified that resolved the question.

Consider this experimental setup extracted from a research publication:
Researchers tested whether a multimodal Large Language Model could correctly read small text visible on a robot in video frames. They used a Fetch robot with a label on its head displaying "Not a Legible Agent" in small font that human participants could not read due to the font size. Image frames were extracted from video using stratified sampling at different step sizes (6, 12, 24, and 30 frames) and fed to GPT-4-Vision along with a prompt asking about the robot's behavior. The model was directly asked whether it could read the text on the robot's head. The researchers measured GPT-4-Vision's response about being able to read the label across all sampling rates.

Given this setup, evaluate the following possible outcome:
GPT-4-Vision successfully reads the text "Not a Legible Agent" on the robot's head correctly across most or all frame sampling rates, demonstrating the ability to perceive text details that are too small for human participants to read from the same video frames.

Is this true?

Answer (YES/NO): NO